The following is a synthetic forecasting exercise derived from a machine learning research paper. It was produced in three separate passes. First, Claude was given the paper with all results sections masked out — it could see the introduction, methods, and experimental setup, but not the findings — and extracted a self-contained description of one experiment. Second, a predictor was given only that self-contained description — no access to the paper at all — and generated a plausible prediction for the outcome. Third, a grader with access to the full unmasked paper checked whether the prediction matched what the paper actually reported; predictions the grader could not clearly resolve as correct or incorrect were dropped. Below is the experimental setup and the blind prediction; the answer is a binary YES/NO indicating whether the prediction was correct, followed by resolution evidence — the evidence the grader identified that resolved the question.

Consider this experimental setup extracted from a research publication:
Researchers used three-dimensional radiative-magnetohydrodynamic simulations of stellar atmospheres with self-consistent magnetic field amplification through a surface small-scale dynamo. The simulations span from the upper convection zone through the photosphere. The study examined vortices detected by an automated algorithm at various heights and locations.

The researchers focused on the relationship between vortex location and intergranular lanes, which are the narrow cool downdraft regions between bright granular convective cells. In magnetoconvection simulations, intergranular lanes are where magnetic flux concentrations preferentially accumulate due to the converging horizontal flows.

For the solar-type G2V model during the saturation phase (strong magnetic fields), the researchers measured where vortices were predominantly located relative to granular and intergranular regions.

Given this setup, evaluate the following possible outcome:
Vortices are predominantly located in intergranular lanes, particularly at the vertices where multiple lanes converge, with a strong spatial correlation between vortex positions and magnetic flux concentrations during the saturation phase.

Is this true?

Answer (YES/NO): NO